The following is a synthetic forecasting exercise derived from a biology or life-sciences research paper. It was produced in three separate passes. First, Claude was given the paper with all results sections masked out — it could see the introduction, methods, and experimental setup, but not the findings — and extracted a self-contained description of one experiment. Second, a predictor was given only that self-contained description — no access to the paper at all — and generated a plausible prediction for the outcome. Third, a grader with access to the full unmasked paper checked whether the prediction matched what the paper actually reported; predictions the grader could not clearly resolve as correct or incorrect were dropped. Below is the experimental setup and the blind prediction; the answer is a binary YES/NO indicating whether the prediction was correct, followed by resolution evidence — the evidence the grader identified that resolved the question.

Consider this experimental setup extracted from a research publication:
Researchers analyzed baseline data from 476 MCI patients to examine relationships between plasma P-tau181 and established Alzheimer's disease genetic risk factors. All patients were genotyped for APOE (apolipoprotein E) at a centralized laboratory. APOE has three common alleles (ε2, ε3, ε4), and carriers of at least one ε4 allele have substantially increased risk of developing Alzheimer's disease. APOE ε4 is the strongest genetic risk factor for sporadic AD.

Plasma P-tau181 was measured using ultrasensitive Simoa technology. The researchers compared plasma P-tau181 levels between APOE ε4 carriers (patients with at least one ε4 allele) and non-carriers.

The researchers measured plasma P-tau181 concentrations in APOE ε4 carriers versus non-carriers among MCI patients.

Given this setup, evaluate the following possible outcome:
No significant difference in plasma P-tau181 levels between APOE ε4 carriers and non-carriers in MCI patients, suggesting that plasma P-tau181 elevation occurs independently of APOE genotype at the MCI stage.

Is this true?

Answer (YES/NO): NO